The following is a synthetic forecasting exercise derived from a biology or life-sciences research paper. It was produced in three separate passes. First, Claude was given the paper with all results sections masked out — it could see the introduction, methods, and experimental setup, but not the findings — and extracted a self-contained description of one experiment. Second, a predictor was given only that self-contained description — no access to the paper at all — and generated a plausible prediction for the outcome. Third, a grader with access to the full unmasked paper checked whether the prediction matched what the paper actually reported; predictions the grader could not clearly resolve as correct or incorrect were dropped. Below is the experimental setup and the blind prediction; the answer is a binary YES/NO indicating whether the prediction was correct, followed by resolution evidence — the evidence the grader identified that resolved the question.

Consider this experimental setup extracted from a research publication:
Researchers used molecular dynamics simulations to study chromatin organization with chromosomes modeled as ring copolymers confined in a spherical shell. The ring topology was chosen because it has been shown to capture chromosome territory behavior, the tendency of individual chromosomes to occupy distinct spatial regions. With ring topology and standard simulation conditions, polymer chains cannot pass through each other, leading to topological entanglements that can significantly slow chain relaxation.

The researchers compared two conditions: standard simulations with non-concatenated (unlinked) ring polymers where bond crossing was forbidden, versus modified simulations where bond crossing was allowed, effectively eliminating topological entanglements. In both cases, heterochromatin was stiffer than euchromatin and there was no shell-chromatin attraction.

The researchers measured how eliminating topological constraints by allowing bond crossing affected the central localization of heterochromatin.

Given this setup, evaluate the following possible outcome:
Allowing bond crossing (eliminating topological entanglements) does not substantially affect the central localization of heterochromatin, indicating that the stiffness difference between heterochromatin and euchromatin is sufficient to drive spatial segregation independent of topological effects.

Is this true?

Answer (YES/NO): NO